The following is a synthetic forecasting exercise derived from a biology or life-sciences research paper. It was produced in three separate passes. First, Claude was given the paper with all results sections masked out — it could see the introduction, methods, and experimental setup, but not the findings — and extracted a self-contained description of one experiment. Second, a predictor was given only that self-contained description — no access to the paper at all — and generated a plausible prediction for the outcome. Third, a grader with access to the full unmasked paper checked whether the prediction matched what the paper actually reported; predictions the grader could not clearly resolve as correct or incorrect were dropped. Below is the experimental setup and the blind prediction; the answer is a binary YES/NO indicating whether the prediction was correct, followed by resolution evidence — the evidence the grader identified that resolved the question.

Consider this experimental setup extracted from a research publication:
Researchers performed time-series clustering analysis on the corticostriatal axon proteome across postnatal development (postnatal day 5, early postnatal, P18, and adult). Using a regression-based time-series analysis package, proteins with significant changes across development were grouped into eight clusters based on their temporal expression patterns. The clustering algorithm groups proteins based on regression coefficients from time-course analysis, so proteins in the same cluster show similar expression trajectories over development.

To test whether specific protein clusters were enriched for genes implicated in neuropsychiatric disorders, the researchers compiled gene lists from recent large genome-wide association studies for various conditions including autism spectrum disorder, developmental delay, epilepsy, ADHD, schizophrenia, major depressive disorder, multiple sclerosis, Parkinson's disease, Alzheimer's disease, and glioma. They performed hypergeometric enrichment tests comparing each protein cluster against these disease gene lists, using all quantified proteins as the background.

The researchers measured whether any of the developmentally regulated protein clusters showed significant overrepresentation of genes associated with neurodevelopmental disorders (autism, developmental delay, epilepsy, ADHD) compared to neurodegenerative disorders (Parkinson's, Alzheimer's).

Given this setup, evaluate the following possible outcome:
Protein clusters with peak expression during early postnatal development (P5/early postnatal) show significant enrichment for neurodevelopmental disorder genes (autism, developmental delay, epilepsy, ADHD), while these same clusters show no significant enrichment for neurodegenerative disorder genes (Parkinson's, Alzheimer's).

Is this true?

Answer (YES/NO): NO